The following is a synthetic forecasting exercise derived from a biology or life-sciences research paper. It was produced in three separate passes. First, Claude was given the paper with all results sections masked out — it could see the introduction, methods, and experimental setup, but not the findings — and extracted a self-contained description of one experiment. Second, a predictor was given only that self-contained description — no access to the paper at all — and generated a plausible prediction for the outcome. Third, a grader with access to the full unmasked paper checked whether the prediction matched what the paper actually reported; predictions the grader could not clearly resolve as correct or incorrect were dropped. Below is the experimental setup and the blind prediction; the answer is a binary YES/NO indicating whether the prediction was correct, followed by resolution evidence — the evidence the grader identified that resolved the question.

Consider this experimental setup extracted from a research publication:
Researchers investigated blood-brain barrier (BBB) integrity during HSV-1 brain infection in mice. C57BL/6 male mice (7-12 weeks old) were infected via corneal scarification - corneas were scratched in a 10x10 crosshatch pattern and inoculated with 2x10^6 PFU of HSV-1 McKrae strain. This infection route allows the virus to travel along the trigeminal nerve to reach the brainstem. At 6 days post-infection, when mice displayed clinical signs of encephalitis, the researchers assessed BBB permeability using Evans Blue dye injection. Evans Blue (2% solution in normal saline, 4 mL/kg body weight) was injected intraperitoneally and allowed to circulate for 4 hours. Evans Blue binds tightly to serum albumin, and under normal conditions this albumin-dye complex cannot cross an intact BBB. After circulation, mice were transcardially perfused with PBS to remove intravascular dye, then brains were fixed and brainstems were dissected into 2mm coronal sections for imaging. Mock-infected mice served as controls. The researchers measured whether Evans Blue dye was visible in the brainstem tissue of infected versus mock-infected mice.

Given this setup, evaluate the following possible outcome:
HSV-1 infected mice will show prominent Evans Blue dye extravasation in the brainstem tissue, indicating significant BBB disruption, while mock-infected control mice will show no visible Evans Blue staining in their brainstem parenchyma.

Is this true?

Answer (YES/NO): YES